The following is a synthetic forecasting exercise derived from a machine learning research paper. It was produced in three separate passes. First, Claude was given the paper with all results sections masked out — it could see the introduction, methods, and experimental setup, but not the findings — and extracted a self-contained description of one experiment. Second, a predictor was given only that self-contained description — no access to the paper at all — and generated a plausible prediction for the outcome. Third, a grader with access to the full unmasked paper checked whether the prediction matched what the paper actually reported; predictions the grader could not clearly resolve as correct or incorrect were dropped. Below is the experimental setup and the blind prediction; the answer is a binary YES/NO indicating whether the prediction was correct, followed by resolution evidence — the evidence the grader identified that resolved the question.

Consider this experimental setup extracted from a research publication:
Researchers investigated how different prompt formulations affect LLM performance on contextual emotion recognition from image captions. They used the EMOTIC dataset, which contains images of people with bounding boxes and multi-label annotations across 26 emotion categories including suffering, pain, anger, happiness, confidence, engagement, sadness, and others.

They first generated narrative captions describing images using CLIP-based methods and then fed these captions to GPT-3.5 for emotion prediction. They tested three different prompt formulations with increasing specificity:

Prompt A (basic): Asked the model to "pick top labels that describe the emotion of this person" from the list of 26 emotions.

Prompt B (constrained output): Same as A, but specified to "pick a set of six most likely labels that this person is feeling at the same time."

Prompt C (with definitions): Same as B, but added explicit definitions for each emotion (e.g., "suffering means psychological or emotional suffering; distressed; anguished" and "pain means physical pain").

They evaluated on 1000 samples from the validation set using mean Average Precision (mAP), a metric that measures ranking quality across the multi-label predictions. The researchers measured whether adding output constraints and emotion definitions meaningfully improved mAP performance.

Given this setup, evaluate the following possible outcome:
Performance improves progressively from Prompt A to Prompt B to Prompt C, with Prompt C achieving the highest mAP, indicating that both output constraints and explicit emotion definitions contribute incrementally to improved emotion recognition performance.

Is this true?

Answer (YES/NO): YES